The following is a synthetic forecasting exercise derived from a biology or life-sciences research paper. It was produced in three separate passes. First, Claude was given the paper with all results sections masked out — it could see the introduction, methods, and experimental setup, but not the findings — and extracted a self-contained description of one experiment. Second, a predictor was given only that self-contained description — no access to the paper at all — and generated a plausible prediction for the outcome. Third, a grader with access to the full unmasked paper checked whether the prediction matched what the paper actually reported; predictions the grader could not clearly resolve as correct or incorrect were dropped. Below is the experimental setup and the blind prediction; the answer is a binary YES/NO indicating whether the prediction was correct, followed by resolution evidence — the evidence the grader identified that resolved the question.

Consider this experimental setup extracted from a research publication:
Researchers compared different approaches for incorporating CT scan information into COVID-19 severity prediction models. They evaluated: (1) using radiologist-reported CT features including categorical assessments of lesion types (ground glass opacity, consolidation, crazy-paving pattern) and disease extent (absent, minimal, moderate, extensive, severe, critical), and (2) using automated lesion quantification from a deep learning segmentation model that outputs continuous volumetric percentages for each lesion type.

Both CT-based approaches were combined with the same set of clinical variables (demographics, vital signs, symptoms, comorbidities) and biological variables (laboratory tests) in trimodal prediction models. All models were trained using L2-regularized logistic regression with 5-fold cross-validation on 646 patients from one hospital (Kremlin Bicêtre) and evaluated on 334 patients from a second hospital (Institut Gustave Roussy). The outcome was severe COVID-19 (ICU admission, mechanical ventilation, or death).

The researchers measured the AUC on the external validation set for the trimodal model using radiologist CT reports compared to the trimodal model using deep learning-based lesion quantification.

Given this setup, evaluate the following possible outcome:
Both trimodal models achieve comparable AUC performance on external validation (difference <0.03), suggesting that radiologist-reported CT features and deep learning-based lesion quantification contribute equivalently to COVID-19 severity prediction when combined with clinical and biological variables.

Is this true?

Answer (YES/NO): NO